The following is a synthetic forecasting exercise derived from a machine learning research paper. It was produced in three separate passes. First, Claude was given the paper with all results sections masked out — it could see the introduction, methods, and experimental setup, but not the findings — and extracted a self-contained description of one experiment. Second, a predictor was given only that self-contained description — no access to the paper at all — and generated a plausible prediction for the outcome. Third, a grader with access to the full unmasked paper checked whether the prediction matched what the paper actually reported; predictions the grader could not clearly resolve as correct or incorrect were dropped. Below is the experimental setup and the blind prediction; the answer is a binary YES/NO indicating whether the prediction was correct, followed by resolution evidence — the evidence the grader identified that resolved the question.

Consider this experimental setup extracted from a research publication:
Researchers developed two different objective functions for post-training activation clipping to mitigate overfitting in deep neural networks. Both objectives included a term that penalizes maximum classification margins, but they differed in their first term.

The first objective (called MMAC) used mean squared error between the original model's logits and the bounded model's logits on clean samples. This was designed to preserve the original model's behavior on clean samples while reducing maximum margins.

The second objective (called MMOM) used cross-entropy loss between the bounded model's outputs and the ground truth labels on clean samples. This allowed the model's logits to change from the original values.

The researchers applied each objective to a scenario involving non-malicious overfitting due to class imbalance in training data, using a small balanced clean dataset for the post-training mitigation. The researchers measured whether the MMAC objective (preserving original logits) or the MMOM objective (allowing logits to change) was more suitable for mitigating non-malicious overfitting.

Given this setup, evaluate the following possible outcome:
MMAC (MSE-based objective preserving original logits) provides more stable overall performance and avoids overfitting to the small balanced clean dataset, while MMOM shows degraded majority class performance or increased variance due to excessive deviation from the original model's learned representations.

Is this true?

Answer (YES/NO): NO